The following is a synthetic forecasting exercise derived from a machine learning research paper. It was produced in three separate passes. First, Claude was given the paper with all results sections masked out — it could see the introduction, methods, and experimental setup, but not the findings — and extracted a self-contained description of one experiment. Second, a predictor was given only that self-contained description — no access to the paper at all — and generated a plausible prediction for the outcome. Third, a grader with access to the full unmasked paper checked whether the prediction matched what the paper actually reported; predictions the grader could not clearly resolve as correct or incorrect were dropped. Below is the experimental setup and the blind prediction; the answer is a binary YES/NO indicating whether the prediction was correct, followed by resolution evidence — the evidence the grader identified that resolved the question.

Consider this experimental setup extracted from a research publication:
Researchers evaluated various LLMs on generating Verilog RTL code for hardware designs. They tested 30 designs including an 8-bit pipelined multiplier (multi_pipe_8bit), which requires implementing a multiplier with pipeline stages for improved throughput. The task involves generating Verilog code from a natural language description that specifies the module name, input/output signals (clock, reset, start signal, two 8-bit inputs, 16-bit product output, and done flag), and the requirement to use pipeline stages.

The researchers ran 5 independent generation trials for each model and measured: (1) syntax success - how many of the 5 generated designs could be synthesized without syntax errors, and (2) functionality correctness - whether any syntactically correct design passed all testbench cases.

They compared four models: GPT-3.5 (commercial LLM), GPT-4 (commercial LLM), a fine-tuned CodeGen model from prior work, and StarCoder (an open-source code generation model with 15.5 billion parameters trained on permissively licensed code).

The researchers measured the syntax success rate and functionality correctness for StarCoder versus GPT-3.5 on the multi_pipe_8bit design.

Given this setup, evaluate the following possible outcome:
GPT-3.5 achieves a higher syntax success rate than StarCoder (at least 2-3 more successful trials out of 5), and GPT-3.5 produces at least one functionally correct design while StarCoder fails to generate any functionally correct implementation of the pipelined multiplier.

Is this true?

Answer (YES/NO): NO